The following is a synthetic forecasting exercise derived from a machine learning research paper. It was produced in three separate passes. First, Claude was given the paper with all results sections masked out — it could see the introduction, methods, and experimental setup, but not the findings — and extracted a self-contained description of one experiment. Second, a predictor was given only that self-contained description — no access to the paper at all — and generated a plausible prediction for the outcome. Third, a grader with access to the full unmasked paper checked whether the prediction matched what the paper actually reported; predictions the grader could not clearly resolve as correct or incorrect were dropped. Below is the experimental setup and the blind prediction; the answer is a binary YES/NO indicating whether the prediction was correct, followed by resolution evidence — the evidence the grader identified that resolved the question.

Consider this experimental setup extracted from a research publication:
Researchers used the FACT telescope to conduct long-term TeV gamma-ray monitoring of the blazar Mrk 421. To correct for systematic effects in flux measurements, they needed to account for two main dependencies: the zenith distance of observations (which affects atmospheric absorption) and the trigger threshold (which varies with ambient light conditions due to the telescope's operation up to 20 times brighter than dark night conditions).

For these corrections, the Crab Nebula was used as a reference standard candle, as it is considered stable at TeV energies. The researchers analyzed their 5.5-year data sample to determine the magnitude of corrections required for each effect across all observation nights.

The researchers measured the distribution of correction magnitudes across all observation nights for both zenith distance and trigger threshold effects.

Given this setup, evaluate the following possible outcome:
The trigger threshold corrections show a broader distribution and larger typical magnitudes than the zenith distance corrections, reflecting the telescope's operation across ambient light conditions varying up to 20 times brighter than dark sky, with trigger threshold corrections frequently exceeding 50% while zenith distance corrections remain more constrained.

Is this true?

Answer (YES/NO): NO